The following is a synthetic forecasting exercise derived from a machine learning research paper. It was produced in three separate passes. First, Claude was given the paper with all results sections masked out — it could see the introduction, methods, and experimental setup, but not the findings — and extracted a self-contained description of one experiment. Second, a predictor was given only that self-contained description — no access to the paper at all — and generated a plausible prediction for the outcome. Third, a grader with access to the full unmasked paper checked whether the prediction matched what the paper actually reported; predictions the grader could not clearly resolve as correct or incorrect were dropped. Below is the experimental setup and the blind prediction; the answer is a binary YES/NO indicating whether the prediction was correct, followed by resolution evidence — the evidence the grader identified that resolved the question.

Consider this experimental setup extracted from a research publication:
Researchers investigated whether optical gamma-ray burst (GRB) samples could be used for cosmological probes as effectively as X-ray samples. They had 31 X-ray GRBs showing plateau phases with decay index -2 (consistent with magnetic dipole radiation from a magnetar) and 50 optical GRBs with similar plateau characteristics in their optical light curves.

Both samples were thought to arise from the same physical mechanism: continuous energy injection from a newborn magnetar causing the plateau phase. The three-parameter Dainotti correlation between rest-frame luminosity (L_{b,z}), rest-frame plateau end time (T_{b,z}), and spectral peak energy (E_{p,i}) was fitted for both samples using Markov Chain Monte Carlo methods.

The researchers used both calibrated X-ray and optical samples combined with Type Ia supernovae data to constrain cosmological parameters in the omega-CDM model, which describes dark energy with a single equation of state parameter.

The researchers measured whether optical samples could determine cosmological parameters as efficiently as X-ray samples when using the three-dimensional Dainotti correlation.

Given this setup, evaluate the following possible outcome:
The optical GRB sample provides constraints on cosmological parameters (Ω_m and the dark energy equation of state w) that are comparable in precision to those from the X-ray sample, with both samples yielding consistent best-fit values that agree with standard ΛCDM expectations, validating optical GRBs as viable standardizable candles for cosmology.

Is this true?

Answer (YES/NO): YES